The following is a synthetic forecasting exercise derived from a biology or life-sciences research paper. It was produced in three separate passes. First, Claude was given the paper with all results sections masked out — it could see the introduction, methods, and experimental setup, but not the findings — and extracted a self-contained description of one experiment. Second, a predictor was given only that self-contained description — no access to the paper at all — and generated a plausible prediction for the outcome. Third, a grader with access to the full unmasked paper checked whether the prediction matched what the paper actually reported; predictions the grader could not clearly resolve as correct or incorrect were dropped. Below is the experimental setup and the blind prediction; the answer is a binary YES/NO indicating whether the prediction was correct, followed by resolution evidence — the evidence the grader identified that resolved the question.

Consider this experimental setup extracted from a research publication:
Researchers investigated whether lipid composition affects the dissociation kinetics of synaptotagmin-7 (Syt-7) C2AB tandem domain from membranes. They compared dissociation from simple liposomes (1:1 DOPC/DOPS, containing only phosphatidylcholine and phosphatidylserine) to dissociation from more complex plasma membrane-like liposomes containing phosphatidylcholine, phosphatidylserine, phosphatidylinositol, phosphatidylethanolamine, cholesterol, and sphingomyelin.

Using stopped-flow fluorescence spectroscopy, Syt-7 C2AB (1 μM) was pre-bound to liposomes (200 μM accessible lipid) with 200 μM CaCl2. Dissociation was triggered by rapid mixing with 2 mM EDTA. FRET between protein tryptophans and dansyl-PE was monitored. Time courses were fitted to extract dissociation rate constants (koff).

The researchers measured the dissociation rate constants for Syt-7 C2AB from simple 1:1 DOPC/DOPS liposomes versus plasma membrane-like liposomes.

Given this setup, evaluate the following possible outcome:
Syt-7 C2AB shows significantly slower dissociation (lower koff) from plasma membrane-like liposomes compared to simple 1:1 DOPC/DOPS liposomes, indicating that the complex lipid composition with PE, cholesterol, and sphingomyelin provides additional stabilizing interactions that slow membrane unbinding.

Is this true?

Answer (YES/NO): NO